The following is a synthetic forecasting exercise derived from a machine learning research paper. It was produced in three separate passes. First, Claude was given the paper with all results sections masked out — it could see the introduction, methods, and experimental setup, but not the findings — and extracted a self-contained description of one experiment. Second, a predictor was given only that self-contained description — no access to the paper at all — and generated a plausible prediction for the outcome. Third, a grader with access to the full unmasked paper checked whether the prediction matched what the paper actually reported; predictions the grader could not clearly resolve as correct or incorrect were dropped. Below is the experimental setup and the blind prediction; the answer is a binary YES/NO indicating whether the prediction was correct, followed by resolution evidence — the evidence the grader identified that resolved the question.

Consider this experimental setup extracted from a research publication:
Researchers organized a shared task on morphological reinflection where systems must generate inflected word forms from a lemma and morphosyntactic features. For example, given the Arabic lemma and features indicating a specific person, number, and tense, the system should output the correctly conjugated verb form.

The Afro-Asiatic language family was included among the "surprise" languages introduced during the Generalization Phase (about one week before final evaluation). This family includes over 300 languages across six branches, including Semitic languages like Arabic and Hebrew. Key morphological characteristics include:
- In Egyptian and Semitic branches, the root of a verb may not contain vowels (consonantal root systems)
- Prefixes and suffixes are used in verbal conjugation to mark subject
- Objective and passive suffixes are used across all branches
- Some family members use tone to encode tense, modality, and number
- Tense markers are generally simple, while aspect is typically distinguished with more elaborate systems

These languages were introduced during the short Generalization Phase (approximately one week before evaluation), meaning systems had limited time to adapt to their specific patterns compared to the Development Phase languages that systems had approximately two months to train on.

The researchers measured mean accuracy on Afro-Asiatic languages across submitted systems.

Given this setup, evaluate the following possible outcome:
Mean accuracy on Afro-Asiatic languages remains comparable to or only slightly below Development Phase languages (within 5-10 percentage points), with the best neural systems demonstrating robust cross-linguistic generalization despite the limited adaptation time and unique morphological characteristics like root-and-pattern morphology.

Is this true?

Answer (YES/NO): YES